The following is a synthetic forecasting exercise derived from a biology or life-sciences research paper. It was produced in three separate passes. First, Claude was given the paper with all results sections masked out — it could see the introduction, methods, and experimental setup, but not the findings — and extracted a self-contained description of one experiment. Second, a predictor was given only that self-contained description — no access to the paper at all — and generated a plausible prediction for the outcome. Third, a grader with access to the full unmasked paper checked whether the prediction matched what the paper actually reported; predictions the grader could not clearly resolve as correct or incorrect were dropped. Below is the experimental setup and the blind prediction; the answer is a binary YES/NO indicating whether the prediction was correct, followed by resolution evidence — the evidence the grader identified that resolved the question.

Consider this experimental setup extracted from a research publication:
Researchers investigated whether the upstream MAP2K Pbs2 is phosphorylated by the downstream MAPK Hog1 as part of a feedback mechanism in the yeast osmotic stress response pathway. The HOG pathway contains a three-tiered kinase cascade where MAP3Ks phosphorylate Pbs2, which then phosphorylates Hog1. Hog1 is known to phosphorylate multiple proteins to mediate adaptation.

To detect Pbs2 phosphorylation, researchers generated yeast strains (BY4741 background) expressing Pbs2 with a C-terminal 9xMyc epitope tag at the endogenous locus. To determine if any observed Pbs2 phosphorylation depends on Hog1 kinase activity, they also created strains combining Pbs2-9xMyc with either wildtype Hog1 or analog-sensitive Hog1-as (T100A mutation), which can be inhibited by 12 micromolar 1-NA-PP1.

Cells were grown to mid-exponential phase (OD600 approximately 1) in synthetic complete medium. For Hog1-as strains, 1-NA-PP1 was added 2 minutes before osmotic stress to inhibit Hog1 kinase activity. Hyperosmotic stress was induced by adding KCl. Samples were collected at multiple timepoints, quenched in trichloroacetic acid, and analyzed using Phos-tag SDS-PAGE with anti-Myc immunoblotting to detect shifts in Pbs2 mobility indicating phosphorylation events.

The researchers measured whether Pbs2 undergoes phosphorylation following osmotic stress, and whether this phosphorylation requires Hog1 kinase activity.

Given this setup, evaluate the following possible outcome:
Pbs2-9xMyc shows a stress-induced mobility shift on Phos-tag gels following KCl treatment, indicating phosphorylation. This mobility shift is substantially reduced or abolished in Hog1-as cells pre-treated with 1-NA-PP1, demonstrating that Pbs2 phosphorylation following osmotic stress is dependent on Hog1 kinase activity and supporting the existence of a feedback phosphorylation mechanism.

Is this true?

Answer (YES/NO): NO